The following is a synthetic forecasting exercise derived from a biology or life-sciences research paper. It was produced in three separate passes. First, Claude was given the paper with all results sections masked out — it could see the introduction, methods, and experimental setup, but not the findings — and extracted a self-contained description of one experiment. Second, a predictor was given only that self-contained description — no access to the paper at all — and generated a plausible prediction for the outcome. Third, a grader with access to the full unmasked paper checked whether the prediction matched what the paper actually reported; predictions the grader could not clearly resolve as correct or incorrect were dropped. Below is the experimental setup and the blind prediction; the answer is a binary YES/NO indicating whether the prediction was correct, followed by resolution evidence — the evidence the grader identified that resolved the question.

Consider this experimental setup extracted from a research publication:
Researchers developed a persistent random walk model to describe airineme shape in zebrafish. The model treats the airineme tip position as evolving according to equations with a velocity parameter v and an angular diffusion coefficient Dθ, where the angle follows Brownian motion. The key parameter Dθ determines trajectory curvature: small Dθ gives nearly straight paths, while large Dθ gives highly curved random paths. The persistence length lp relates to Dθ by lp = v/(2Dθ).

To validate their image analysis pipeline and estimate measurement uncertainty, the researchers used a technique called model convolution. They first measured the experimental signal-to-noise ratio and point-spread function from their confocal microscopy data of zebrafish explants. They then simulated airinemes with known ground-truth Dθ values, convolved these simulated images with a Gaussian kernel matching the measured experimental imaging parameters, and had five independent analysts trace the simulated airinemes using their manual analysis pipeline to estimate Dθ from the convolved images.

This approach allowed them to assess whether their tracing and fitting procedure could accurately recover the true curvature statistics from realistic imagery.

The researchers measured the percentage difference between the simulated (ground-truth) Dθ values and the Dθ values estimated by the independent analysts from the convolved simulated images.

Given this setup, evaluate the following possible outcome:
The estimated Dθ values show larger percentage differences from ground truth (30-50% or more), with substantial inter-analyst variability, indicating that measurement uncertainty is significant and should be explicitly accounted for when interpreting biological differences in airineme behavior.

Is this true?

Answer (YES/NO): NO